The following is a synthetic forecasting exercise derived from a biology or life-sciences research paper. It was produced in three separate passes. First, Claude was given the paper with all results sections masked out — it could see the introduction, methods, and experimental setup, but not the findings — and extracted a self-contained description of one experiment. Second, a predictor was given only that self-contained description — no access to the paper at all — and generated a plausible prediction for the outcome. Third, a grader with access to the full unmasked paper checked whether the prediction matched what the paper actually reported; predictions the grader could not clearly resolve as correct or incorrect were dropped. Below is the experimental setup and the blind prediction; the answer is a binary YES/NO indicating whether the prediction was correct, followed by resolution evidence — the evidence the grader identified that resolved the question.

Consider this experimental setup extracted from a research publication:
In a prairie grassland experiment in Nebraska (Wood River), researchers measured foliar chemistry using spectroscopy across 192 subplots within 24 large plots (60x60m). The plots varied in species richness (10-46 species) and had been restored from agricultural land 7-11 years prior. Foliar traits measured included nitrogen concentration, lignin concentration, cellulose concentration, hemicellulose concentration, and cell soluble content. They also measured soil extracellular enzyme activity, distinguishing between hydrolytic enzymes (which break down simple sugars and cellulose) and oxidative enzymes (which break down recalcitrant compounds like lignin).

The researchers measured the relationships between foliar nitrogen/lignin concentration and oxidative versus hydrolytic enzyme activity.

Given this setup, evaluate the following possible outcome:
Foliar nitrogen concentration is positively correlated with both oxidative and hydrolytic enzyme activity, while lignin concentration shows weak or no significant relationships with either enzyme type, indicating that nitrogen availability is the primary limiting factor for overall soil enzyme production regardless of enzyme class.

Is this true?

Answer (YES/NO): NO